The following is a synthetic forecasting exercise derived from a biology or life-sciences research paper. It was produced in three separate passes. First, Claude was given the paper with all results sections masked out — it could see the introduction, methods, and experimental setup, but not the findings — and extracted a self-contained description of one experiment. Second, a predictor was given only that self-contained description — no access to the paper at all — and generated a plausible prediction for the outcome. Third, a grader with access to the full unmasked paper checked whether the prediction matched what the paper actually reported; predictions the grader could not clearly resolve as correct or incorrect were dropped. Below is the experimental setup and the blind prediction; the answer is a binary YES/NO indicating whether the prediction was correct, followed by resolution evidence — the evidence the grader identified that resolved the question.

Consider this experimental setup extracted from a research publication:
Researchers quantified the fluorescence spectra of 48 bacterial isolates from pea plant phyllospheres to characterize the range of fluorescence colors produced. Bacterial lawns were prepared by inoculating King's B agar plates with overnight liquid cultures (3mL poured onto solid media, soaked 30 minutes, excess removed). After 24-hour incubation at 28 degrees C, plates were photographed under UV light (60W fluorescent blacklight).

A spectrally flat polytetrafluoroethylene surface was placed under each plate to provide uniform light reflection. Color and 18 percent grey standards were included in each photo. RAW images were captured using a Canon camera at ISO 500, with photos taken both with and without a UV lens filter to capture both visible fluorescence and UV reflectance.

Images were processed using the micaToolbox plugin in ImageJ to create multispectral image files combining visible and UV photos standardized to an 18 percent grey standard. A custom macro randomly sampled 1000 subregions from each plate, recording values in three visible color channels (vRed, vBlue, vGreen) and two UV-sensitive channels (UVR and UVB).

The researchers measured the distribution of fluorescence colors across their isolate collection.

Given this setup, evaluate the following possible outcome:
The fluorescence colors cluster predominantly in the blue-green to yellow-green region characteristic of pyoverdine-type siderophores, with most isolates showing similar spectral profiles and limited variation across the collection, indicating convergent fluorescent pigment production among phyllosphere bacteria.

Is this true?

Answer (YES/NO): NO